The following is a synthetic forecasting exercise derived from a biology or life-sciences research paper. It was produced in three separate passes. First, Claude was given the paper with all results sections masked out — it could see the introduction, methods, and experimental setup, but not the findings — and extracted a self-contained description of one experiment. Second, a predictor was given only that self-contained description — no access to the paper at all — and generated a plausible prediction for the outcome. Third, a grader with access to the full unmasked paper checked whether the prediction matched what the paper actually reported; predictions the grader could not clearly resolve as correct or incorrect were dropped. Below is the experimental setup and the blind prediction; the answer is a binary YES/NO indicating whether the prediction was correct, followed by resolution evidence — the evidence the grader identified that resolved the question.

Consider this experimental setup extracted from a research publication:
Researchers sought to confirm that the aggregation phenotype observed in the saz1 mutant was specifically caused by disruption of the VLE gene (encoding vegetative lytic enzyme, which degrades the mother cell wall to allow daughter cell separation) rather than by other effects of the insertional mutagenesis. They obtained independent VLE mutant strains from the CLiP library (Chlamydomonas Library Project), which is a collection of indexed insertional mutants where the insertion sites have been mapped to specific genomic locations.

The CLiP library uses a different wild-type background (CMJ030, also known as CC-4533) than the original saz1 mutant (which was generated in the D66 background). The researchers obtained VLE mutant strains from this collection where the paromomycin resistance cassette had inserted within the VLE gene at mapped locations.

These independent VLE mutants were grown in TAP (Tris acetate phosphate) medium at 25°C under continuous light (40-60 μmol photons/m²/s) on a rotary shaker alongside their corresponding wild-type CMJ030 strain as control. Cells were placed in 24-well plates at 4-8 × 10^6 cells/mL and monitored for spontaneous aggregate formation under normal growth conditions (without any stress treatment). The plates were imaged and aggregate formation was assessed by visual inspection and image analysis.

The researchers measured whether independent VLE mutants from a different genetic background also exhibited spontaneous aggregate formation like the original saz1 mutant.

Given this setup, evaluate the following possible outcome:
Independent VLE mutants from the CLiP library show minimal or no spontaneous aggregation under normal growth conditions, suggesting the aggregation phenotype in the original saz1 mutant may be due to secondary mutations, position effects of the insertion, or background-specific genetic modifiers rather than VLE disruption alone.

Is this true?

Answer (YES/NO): NO